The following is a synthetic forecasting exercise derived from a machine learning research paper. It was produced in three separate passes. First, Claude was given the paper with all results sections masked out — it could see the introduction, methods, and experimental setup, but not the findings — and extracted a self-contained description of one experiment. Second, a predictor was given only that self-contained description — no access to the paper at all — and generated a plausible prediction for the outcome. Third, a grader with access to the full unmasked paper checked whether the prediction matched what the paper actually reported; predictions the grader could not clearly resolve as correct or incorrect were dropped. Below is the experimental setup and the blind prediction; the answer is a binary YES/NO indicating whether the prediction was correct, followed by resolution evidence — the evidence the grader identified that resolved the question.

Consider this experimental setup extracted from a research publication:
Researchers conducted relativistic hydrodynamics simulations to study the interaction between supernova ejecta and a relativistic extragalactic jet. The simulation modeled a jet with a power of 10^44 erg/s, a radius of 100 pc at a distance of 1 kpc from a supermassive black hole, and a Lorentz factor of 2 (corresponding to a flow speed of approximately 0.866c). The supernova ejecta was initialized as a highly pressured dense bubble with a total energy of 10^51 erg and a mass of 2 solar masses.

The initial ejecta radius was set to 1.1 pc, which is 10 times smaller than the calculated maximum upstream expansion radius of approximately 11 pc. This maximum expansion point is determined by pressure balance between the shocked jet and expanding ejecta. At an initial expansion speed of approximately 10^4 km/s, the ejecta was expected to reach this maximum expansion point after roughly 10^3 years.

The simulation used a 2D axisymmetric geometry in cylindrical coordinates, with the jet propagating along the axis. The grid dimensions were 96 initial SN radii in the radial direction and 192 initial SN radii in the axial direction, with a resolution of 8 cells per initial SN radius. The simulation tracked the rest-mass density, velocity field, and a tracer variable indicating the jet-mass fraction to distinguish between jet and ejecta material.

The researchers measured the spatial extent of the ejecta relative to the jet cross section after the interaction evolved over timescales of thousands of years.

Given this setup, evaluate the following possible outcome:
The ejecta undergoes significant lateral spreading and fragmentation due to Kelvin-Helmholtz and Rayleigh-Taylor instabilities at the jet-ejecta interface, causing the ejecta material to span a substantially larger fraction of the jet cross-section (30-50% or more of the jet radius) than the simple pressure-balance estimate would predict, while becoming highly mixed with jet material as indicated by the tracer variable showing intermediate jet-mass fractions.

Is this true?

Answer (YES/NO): YES